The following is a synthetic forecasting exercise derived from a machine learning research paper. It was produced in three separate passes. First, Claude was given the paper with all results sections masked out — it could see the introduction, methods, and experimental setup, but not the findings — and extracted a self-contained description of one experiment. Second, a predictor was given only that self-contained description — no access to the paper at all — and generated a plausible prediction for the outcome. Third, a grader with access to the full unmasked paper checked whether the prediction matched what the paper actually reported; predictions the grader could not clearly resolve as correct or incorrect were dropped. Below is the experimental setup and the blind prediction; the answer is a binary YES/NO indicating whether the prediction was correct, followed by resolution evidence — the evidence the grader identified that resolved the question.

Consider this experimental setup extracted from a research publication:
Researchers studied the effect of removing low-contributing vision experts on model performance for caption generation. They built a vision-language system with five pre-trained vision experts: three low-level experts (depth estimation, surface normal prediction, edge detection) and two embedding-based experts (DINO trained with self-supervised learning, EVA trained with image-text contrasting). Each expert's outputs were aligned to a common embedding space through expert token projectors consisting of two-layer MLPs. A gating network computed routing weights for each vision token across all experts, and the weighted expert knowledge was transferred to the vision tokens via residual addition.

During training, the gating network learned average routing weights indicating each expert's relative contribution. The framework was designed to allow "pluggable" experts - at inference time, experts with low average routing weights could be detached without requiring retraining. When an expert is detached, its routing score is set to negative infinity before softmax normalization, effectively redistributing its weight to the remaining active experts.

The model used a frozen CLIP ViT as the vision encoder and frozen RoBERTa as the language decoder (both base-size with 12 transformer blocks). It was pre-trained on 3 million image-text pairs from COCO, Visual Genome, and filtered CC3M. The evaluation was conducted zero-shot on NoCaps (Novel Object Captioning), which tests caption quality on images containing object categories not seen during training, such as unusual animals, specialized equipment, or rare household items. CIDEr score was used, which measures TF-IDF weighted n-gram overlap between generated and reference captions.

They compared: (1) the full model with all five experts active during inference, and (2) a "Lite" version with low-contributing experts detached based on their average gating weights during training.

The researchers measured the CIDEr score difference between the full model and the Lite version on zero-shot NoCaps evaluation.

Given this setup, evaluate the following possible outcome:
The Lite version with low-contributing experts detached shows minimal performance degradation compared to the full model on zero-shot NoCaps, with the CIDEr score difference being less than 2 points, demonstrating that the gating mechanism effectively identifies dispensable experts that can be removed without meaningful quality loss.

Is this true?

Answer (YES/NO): NO